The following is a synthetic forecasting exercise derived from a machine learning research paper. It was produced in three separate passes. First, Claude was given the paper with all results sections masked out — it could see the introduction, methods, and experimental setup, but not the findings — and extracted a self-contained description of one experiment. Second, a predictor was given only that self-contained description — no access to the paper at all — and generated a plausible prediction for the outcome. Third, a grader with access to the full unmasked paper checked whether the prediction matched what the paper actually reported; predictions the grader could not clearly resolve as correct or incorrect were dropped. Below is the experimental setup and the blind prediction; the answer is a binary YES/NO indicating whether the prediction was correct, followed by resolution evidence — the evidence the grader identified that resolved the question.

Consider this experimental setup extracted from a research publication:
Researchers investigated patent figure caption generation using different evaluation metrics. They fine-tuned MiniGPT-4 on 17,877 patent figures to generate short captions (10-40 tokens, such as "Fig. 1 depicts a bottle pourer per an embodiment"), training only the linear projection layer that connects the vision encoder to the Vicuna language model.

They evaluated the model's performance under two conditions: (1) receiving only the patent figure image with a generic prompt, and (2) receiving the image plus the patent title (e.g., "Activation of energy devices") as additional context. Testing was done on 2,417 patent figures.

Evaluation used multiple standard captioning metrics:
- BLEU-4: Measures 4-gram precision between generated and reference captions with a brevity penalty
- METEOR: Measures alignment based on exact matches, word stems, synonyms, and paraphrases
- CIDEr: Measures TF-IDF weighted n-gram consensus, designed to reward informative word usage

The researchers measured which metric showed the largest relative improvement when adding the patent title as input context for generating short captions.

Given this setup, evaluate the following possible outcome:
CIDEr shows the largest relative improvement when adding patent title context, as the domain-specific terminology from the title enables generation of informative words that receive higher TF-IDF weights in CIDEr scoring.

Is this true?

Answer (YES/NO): YES